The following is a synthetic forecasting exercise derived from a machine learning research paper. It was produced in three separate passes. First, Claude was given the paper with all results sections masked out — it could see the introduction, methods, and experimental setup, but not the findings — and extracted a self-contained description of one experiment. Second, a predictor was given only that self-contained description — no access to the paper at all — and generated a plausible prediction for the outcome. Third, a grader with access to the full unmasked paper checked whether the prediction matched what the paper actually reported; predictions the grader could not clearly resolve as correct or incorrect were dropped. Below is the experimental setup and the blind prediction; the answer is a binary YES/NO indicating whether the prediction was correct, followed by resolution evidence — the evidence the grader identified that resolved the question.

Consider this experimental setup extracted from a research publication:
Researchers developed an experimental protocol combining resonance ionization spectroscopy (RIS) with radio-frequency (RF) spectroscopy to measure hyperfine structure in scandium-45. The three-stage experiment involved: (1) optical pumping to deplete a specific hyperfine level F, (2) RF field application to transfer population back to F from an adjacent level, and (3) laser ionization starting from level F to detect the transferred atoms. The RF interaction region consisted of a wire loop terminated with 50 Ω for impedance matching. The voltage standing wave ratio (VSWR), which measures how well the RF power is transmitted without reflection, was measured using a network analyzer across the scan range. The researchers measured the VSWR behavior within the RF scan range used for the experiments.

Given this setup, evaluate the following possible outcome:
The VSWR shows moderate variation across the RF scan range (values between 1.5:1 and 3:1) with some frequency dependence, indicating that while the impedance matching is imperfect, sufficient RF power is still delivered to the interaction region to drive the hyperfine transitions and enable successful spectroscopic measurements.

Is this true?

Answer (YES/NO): NO